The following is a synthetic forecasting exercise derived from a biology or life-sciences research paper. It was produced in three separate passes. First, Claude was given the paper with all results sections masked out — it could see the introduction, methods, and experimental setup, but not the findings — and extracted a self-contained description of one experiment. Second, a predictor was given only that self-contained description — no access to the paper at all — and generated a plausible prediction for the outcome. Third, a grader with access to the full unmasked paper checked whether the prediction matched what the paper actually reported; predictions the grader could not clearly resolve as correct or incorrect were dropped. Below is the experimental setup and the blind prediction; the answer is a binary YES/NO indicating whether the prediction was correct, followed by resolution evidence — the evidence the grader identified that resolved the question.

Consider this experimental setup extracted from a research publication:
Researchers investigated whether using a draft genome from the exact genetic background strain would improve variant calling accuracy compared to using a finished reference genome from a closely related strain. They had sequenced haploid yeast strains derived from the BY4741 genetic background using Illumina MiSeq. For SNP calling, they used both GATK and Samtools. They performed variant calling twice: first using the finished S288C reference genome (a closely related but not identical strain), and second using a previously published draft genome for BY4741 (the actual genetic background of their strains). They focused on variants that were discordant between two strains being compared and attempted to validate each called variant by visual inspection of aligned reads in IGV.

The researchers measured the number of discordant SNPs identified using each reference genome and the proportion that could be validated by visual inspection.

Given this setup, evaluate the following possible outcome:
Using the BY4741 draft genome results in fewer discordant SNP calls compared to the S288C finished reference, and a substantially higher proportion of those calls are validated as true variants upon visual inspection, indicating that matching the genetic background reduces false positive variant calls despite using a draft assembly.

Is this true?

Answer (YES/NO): NO